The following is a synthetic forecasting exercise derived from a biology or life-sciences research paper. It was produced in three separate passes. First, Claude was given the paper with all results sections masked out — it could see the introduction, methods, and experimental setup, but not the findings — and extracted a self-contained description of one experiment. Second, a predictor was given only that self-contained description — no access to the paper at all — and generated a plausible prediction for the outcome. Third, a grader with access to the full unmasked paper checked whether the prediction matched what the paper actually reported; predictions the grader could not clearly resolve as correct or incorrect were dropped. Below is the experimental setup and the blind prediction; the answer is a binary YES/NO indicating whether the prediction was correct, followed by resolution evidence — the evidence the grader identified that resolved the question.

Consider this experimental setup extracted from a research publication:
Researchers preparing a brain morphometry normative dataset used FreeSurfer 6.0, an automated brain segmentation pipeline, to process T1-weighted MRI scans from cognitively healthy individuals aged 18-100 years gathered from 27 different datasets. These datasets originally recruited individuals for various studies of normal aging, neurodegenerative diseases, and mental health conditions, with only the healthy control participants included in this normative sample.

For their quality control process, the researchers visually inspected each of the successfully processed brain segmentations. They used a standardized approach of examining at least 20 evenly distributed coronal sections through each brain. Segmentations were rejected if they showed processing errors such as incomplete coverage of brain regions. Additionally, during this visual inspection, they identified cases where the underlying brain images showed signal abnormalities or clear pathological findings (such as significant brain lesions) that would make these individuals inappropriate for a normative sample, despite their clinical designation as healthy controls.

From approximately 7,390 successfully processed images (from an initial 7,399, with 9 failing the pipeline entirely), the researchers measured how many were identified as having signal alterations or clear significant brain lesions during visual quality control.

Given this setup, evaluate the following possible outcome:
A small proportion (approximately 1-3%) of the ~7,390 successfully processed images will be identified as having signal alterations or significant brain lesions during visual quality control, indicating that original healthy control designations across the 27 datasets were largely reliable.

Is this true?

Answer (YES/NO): NO